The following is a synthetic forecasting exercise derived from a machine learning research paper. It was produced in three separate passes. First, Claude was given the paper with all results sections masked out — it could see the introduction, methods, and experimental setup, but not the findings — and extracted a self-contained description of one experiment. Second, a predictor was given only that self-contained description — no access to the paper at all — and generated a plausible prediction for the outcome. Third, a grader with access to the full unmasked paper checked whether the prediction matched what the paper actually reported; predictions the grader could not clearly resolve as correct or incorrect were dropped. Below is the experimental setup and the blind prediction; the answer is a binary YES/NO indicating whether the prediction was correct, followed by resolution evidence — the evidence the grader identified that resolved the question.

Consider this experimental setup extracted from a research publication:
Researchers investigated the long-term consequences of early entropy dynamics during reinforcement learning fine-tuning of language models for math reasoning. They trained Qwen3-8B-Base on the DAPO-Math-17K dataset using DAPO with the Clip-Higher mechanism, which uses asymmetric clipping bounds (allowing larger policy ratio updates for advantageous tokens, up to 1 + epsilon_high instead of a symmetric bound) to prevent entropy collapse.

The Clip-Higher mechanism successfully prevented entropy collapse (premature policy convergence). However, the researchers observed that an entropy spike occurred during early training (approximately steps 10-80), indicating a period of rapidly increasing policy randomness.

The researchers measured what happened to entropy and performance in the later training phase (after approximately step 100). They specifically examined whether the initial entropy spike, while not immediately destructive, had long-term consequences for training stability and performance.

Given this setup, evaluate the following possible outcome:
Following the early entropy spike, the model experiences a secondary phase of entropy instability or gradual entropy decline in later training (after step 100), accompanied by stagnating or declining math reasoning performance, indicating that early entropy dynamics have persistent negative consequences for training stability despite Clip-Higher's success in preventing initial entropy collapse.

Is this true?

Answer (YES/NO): YES